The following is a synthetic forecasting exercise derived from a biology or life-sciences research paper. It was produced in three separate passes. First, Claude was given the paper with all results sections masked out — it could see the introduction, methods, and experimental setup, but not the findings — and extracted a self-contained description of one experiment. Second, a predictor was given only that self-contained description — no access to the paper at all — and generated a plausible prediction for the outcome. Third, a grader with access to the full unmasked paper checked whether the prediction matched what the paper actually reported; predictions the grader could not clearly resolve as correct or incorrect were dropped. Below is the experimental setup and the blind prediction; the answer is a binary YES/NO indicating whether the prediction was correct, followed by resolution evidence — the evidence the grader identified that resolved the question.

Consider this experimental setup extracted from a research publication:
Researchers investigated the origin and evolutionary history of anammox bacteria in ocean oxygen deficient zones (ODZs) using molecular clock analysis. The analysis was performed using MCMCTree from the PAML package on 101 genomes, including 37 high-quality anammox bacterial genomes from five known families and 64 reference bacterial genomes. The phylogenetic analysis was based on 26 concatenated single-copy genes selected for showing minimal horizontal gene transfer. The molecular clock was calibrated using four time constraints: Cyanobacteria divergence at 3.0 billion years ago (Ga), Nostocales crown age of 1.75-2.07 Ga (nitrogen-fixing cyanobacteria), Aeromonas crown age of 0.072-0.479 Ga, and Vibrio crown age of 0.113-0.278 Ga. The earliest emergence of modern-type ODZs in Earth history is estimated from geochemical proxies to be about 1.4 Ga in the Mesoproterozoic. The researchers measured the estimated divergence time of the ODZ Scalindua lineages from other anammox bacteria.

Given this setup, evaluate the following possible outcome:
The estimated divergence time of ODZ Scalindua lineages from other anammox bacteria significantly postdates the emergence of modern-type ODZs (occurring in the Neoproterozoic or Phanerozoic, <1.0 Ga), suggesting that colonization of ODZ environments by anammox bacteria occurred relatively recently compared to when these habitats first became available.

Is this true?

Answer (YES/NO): YES